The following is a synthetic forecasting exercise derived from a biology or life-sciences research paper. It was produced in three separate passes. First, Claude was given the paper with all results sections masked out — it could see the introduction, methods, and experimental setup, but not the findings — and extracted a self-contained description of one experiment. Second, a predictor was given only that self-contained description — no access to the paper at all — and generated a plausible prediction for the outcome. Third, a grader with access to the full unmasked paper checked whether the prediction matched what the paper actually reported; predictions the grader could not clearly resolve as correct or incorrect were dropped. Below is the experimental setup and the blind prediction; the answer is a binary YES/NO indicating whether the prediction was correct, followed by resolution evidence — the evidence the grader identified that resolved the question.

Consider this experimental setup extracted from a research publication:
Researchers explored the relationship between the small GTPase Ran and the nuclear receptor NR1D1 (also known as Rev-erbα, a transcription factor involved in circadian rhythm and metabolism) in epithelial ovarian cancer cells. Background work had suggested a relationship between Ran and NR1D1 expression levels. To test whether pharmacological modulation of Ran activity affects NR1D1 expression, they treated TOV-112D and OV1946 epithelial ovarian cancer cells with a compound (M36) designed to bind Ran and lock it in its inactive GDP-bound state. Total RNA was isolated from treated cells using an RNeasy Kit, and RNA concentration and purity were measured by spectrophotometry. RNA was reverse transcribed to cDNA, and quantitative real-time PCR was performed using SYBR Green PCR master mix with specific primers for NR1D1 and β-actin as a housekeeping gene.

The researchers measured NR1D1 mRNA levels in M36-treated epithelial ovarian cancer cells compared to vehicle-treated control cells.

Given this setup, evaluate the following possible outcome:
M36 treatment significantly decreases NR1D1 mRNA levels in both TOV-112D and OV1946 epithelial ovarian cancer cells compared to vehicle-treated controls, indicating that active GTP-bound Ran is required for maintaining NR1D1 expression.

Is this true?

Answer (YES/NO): NO